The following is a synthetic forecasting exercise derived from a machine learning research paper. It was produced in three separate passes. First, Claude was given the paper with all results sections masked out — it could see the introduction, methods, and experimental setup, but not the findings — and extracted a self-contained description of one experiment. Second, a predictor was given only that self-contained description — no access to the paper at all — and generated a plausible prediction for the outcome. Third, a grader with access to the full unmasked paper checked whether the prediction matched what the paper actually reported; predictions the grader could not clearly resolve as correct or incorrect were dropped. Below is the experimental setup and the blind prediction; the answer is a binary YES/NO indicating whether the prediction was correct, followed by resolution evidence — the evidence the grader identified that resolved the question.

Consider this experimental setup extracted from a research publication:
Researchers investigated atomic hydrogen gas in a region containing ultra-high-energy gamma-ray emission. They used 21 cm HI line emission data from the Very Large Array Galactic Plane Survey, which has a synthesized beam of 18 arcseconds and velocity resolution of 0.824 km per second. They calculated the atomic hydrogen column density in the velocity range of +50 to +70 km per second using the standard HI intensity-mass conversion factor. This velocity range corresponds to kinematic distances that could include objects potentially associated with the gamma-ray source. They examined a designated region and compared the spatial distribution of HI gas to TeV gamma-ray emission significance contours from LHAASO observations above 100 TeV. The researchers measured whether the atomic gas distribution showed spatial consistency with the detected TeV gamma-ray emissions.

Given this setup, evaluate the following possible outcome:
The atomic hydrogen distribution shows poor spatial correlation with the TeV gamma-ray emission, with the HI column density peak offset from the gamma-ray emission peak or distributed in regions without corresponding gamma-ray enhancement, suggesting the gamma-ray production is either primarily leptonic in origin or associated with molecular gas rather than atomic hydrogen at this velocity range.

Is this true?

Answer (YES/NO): NO